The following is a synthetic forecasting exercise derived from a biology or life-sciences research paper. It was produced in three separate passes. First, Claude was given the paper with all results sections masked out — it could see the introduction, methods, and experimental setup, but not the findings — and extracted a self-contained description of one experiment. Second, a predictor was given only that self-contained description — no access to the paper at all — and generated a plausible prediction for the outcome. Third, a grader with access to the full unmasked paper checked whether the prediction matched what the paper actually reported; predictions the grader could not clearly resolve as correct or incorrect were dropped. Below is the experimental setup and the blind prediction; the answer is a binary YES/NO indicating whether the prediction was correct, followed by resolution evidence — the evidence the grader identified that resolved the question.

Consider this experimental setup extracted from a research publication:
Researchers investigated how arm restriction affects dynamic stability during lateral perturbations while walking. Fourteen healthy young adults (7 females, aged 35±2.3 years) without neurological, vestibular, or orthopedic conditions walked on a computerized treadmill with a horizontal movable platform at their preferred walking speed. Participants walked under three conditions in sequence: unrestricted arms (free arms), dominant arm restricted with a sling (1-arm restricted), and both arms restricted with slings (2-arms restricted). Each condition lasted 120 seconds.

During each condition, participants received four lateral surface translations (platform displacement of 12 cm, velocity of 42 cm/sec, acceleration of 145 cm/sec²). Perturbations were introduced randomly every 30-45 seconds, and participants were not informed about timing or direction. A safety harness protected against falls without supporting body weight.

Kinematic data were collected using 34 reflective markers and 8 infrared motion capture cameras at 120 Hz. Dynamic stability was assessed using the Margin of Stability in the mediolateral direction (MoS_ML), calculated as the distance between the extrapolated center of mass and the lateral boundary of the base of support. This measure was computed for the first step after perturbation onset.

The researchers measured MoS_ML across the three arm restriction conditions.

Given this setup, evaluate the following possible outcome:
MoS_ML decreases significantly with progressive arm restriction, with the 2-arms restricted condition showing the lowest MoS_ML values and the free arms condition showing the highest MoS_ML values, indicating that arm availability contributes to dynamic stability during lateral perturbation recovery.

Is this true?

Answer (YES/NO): NO